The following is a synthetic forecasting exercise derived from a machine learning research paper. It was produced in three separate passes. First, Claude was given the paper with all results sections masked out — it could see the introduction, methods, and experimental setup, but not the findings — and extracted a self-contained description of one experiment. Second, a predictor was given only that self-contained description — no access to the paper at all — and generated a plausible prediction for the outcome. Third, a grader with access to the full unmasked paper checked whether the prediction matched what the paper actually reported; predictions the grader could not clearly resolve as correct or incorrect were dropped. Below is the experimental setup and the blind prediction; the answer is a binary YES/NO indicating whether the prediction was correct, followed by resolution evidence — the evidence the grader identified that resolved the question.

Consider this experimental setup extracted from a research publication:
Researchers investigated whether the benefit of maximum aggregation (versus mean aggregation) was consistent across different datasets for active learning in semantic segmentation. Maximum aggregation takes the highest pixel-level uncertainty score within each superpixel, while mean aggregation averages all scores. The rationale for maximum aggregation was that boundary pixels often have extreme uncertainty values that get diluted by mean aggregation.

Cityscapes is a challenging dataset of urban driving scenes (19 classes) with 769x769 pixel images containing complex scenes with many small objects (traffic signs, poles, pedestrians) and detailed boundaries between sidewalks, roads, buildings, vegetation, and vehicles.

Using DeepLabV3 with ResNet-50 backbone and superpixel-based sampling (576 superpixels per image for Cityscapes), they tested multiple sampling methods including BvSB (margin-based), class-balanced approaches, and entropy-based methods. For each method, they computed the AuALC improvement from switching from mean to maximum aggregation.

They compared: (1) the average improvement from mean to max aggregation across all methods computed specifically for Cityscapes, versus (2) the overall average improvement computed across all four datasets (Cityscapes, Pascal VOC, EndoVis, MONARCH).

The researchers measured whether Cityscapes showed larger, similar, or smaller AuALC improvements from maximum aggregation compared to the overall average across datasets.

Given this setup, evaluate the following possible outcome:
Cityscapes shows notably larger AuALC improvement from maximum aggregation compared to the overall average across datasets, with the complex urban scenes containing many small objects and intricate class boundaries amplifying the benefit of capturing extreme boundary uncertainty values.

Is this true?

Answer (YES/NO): NO